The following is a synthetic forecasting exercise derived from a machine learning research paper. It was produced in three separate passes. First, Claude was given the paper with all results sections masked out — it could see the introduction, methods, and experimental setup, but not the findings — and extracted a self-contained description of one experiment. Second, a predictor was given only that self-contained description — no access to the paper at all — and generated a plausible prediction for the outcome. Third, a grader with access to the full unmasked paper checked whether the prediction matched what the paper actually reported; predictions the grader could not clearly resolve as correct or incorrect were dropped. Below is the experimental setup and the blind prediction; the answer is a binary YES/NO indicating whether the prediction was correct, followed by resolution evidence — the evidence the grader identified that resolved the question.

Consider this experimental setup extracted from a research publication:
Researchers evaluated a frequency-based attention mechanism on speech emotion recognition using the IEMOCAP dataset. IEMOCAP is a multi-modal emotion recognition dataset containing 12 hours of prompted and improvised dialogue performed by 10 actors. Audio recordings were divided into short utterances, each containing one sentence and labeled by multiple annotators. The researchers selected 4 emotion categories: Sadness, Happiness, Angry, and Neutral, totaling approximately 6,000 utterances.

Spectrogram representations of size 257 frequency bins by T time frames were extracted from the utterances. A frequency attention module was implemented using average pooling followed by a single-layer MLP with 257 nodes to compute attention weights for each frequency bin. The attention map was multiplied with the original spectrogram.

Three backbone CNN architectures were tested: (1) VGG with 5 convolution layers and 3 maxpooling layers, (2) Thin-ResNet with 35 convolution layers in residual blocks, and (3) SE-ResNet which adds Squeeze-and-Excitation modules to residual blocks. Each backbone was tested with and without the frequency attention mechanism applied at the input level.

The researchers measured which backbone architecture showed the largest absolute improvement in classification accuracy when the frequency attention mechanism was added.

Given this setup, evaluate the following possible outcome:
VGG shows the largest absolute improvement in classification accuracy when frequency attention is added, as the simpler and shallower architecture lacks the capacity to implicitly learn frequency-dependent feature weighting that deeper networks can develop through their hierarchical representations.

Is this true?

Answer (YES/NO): YES